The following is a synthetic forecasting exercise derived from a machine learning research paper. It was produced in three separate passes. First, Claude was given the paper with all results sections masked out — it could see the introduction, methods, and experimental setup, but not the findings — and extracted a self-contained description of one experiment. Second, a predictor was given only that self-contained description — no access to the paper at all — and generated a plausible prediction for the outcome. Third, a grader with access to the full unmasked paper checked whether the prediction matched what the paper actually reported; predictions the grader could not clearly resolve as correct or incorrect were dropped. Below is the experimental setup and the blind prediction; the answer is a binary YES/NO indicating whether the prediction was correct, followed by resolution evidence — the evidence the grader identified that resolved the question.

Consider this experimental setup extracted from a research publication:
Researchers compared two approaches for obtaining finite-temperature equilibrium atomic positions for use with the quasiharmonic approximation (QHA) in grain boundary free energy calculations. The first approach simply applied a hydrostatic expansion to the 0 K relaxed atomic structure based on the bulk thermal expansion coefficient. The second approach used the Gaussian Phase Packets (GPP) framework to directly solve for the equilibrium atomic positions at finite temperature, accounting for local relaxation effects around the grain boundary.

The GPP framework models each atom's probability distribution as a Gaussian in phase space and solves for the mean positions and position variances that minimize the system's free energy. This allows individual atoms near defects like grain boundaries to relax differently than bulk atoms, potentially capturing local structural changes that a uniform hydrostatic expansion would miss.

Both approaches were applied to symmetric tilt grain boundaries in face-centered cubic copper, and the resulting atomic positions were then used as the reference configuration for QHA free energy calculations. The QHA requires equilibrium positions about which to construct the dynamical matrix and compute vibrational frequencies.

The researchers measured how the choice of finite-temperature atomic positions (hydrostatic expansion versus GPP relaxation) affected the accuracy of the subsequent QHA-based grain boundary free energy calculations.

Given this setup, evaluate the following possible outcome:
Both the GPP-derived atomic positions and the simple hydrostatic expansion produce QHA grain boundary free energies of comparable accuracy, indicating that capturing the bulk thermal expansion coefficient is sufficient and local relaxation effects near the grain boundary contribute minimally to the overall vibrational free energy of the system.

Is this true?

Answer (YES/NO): NO